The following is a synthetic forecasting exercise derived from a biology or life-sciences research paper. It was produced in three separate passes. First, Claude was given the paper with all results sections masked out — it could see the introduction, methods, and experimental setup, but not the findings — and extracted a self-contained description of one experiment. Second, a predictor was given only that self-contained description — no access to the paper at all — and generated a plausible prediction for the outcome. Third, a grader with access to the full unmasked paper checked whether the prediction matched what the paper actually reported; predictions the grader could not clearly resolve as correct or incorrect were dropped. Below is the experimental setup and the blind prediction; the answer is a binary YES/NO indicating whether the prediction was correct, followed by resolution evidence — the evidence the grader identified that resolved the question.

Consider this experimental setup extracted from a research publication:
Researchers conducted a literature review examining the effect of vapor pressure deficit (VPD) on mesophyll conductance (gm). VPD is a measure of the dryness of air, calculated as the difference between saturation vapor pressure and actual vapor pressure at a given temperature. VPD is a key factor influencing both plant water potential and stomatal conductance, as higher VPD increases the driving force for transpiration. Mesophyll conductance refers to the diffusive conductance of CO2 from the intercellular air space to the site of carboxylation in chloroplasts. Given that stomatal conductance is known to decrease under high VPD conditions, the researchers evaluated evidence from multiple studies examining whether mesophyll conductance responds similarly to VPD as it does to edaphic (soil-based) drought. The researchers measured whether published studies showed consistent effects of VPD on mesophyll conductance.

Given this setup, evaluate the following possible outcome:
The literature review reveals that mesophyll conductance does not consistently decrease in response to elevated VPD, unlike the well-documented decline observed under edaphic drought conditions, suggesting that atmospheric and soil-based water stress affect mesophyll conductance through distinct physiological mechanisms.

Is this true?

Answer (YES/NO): YES